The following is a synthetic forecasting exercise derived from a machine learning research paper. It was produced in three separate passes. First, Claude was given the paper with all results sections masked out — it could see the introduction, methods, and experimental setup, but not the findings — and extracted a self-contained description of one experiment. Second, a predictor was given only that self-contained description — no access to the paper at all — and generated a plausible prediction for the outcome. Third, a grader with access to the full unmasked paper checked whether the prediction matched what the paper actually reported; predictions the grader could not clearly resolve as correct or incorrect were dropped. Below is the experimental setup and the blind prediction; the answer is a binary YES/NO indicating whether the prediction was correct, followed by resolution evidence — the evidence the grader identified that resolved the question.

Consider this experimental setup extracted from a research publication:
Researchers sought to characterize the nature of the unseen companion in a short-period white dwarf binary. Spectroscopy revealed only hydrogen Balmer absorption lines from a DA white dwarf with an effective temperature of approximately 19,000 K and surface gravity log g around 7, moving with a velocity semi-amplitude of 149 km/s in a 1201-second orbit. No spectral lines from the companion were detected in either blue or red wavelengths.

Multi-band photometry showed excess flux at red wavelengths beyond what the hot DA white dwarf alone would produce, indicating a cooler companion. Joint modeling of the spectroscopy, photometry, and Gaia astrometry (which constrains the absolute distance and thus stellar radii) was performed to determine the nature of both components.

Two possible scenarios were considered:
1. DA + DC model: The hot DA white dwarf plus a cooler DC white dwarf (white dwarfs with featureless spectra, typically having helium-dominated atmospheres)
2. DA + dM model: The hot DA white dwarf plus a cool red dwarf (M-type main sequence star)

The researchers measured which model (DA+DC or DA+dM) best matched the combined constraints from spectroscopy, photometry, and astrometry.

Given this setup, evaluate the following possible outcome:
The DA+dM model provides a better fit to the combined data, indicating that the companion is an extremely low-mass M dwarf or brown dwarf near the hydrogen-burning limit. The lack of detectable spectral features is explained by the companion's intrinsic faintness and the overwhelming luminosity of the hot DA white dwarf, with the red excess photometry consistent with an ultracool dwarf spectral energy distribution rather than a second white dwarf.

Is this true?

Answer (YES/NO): NO